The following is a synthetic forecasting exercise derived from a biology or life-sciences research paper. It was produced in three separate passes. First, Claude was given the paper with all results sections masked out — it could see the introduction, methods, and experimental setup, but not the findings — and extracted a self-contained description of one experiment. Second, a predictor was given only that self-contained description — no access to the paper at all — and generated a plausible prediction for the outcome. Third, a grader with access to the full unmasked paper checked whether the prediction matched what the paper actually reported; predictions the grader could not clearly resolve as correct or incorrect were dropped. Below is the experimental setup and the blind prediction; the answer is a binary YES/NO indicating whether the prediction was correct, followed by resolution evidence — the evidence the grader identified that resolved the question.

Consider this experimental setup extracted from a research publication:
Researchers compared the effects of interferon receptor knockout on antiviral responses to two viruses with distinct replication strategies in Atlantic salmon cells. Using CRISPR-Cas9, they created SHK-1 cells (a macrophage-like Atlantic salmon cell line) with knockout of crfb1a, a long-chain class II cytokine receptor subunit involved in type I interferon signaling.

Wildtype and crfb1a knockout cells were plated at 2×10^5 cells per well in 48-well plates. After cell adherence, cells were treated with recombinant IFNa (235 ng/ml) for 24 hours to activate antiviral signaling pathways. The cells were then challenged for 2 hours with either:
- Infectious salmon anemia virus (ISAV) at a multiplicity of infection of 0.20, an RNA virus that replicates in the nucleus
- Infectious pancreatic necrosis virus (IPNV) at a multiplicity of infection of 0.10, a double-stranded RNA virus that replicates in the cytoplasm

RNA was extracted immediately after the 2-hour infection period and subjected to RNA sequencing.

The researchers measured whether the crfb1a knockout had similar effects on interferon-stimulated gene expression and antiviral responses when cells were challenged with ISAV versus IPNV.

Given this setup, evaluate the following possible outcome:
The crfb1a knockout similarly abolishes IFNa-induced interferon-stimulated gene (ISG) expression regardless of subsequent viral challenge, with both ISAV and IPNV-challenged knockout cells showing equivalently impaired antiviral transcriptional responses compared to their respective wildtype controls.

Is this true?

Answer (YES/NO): NO